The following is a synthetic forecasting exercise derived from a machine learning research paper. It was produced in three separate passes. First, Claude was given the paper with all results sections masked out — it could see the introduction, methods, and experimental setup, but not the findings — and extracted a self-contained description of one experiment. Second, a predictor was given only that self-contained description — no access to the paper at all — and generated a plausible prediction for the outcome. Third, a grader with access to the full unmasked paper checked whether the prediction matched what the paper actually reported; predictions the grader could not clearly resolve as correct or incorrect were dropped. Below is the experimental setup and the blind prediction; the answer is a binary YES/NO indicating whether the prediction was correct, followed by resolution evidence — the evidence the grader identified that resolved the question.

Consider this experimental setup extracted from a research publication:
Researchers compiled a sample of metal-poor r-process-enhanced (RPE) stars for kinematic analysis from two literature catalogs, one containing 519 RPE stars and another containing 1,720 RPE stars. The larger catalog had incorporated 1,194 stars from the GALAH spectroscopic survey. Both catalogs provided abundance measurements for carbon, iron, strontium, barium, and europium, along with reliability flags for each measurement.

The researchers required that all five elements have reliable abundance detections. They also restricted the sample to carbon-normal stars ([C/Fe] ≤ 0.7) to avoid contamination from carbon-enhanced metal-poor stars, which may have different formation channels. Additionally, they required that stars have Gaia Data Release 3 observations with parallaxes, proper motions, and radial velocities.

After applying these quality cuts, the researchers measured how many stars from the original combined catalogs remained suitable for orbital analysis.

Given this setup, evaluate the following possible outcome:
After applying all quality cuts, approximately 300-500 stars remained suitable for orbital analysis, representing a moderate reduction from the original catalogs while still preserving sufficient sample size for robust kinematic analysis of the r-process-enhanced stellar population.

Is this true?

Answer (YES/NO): YES